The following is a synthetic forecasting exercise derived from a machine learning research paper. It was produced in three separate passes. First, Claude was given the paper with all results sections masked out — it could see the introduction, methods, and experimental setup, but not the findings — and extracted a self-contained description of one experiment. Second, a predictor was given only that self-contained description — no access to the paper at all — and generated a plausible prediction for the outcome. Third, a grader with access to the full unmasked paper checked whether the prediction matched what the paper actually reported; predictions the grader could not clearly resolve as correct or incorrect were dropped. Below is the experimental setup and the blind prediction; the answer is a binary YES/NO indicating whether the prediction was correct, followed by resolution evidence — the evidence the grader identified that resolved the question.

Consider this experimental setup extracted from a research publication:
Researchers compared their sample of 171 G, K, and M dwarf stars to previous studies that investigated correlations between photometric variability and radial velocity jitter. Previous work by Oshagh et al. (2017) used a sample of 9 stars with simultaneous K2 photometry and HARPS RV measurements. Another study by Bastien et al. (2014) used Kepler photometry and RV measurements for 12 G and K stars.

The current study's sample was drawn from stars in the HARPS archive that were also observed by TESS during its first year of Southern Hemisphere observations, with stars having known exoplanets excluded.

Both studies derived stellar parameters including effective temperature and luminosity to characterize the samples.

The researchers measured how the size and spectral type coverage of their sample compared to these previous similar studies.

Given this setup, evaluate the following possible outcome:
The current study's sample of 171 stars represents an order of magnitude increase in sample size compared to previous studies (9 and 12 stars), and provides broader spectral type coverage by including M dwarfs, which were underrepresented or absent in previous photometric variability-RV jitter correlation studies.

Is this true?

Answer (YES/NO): NO